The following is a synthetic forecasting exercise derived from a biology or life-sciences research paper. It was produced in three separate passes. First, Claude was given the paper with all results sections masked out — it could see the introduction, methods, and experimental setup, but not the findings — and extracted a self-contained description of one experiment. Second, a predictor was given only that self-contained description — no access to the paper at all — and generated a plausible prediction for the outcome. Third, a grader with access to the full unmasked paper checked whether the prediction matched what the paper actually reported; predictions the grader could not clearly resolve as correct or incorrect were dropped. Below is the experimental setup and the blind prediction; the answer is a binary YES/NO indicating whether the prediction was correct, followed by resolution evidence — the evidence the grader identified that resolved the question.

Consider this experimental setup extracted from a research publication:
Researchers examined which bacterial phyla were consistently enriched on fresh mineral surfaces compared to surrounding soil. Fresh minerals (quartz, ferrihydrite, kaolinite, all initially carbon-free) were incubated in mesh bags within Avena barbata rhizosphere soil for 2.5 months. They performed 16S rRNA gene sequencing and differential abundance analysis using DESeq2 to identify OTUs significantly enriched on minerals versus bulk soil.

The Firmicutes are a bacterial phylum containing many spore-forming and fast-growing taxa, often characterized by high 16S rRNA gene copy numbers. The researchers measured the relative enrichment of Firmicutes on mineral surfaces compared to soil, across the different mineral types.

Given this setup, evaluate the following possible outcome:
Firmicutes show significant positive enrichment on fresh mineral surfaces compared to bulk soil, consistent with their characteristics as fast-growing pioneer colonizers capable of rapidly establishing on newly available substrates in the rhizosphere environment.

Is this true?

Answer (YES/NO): YES